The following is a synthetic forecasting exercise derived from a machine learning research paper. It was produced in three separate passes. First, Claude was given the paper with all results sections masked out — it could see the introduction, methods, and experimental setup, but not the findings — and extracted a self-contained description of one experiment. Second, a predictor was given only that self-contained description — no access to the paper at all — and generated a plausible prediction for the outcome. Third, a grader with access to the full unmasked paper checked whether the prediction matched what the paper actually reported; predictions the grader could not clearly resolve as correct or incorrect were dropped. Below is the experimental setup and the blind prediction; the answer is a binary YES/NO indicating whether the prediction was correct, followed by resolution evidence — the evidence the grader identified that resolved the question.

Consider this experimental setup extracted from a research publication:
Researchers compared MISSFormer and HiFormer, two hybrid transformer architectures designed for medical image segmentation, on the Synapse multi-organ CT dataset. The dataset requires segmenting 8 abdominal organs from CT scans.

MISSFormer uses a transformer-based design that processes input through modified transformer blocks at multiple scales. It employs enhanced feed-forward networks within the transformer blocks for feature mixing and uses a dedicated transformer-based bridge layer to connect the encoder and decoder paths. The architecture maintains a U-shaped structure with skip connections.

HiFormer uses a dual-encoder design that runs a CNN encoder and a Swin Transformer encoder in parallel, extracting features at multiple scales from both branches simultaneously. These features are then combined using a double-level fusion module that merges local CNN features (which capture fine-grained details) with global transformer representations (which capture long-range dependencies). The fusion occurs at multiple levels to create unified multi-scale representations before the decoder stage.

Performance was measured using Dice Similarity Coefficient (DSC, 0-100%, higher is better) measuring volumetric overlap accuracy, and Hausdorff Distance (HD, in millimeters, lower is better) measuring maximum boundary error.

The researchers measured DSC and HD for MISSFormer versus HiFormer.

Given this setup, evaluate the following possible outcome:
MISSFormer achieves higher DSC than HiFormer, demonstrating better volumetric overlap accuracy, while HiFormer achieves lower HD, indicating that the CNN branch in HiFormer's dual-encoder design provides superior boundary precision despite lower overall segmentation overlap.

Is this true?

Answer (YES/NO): YES